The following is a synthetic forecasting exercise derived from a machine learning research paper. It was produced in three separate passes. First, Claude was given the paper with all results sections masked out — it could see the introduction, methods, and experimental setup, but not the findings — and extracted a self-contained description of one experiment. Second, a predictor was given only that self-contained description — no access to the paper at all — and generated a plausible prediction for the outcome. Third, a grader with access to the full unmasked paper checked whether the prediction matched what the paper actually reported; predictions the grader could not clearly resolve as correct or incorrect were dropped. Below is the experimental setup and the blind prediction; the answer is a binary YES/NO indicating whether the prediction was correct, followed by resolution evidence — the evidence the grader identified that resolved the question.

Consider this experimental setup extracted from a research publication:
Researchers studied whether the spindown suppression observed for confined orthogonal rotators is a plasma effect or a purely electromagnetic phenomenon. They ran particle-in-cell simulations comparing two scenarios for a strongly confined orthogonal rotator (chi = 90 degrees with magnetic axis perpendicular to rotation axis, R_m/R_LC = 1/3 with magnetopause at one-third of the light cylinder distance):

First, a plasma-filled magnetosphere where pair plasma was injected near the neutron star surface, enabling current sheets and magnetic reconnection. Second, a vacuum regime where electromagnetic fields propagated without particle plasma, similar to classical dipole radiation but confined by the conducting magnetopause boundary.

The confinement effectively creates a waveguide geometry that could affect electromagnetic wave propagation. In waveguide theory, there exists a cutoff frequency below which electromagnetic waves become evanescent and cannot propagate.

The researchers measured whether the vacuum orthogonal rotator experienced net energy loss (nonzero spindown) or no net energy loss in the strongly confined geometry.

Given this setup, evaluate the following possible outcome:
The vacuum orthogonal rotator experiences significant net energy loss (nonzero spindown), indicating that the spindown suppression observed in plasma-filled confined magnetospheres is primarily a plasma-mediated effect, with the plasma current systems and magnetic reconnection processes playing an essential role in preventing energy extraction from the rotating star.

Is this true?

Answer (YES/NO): NO